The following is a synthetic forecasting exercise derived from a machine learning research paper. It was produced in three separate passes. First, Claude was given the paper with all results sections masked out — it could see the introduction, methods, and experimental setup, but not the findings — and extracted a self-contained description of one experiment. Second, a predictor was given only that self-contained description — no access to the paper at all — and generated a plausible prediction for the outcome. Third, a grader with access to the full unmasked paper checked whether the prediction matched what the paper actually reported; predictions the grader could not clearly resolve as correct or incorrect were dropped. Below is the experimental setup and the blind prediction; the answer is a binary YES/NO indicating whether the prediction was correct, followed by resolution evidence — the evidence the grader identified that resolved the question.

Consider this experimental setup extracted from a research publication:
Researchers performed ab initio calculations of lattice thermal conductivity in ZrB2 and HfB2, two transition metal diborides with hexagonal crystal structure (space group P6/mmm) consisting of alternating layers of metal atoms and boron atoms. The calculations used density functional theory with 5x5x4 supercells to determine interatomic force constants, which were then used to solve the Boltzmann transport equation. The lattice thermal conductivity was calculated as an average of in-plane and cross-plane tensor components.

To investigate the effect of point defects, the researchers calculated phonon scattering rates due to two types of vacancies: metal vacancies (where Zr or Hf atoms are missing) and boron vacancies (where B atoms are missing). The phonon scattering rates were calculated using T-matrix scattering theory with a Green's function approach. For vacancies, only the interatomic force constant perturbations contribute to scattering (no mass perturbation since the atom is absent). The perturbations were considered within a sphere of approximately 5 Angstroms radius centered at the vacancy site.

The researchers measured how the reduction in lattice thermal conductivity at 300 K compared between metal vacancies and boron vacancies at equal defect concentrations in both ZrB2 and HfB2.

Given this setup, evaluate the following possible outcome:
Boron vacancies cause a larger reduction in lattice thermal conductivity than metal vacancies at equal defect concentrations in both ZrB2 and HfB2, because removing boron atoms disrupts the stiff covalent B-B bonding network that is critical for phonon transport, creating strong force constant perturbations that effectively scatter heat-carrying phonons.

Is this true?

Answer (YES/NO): NO